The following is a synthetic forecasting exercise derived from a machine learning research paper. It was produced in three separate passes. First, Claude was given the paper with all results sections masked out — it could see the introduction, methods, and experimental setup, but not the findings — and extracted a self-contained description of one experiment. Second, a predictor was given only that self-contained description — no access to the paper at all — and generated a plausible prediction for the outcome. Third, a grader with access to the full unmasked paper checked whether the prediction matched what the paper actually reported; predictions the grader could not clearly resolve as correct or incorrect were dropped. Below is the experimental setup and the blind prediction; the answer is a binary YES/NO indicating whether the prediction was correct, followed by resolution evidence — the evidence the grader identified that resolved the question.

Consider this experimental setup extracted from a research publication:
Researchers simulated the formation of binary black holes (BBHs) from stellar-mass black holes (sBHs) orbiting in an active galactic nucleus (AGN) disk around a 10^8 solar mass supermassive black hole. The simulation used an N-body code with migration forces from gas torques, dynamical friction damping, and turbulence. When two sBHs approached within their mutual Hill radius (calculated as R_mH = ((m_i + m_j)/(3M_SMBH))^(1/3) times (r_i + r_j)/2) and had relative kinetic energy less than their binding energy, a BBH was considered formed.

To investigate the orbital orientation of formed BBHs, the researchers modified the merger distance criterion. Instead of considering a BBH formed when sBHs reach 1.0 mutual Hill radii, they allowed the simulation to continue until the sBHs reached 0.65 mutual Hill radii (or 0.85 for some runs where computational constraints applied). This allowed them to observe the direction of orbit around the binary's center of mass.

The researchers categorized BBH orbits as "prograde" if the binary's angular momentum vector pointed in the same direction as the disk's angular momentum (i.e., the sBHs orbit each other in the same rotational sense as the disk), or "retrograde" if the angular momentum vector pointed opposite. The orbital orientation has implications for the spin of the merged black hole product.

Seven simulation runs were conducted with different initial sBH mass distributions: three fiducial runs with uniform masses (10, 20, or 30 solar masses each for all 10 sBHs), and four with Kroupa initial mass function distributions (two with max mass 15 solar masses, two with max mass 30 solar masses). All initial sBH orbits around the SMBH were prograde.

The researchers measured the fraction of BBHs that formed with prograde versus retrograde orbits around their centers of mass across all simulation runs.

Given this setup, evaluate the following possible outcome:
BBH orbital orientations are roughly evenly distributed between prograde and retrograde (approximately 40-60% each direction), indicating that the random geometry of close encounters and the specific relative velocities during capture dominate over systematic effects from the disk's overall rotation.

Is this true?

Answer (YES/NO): NO